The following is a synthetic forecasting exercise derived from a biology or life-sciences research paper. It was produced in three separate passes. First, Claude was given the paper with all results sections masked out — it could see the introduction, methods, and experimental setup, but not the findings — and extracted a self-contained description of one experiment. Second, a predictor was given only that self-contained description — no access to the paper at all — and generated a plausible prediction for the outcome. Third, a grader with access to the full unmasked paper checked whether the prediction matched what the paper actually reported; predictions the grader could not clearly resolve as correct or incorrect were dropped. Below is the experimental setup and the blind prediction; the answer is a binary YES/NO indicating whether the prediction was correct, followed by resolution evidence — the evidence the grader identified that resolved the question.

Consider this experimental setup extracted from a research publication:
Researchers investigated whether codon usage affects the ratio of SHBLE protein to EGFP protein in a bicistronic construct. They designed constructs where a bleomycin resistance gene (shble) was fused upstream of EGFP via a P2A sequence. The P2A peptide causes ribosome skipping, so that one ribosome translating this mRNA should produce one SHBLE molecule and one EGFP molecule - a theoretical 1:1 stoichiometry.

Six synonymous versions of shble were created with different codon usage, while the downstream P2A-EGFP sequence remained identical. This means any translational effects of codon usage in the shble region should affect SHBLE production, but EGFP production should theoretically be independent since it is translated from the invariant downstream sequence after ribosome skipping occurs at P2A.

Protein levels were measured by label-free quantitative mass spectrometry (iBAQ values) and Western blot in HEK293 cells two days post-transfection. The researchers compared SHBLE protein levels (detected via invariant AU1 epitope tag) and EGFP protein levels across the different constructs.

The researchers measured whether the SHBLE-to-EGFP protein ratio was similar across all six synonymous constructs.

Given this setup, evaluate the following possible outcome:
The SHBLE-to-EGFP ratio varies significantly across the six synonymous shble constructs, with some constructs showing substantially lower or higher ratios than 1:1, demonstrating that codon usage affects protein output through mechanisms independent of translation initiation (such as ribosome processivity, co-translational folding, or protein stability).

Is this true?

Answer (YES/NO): YES